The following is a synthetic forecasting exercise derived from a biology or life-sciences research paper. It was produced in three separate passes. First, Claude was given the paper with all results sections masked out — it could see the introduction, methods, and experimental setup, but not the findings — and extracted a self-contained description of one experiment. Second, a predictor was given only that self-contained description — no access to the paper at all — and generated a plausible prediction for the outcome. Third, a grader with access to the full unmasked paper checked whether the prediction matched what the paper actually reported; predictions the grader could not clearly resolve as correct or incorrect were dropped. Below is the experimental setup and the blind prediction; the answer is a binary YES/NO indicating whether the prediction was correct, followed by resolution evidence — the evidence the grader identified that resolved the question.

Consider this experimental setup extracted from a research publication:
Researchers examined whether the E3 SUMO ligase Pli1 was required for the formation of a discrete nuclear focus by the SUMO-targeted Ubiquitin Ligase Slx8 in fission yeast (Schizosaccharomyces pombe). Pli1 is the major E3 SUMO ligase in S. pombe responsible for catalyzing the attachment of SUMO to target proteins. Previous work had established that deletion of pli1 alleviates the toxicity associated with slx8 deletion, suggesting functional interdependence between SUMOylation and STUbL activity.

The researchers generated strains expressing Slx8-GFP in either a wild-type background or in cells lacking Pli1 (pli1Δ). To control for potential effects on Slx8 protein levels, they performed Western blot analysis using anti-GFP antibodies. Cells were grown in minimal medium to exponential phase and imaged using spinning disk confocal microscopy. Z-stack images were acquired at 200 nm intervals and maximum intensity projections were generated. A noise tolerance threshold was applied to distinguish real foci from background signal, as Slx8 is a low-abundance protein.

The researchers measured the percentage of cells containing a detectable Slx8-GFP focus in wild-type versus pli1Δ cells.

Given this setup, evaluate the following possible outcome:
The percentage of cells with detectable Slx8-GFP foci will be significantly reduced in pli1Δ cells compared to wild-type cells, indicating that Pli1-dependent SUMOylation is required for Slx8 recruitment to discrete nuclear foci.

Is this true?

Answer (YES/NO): YES